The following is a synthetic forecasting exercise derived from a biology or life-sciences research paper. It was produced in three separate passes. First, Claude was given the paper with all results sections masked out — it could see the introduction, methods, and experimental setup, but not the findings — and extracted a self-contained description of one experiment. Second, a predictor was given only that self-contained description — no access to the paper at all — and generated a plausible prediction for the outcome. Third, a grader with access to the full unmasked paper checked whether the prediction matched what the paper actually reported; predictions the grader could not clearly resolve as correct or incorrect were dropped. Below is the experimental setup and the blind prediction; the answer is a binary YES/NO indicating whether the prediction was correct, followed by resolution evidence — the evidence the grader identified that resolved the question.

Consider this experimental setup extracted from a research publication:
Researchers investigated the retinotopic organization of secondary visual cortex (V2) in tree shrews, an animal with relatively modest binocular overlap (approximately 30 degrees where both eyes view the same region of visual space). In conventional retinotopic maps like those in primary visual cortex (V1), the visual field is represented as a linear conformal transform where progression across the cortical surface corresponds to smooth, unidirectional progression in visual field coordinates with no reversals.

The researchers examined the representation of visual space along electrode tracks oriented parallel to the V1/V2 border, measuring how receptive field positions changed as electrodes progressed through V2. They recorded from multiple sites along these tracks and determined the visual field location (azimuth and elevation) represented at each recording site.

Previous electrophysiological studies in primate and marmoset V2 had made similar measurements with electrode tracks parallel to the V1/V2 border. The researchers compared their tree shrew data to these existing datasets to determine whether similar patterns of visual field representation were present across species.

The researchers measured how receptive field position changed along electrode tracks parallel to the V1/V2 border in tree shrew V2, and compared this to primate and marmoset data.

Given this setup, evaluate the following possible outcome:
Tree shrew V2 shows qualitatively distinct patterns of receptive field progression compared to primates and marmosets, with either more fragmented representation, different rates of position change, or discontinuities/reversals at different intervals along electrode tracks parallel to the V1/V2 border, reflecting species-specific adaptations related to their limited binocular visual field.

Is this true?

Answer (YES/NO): NO